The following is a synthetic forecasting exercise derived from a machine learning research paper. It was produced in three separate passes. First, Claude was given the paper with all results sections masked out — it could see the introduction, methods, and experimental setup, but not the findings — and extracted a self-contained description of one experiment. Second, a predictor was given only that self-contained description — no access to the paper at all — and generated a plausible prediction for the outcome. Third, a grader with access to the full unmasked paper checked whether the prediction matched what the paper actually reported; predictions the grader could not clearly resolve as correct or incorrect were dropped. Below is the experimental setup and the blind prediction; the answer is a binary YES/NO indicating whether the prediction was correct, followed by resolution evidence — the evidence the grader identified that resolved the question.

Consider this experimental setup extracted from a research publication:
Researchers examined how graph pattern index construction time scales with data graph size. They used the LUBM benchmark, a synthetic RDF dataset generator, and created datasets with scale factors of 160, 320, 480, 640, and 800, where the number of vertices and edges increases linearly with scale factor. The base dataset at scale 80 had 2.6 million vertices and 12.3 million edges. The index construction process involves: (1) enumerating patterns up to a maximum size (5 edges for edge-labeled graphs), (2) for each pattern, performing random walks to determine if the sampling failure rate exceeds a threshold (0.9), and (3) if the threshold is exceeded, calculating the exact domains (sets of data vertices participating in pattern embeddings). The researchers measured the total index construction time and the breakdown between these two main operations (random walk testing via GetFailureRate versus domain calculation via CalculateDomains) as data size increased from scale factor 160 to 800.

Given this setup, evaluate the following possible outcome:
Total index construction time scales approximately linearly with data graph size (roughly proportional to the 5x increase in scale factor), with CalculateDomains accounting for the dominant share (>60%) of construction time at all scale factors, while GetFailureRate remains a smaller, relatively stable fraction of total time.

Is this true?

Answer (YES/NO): YES